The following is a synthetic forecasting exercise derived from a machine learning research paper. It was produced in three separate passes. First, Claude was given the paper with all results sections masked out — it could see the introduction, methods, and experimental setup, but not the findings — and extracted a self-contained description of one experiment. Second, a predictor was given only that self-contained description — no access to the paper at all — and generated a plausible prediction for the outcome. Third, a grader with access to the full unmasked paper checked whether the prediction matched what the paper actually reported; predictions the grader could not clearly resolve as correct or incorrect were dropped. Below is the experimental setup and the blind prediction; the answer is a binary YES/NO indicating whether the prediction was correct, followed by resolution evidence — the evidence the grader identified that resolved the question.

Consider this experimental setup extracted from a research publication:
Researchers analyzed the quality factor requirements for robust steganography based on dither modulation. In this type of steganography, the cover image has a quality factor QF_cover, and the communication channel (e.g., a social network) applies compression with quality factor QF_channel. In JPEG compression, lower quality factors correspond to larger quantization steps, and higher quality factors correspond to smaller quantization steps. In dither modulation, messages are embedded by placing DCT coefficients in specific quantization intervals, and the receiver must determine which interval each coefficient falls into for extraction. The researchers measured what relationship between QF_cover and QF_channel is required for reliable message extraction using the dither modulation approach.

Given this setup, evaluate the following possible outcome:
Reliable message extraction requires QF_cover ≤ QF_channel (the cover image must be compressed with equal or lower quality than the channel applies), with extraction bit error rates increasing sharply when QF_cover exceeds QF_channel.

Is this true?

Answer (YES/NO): YES